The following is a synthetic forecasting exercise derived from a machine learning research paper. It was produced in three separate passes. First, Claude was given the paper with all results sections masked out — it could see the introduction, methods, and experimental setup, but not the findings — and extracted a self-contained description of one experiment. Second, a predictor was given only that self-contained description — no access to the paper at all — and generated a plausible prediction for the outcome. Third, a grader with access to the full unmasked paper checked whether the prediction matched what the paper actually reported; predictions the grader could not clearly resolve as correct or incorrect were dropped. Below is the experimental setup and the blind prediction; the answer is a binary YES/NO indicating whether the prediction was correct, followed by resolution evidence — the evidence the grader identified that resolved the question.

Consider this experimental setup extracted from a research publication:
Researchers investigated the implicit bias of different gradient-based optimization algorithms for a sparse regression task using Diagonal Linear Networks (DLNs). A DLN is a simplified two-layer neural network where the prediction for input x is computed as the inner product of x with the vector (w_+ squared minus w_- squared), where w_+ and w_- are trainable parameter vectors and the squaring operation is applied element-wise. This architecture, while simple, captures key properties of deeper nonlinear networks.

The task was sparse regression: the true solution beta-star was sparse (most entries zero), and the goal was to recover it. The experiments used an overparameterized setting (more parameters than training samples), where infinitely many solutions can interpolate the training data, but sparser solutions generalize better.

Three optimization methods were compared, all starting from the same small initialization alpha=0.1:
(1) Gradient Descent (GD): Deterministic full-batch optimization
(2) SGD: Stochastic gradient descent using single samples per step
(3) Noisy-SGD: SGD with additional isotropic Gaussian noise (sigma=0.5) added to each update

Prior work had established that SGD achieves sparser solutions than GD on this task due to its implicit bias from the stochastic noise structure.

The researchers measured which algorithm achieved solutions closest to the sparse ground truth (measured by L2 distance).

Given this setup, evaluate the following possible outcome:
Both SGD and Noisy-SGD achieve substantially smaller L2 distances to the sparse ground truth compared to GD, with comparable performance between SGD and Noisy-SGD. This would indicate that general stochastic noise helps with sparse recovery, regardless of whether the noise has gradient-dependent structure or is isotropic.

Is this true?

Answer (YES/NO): NO